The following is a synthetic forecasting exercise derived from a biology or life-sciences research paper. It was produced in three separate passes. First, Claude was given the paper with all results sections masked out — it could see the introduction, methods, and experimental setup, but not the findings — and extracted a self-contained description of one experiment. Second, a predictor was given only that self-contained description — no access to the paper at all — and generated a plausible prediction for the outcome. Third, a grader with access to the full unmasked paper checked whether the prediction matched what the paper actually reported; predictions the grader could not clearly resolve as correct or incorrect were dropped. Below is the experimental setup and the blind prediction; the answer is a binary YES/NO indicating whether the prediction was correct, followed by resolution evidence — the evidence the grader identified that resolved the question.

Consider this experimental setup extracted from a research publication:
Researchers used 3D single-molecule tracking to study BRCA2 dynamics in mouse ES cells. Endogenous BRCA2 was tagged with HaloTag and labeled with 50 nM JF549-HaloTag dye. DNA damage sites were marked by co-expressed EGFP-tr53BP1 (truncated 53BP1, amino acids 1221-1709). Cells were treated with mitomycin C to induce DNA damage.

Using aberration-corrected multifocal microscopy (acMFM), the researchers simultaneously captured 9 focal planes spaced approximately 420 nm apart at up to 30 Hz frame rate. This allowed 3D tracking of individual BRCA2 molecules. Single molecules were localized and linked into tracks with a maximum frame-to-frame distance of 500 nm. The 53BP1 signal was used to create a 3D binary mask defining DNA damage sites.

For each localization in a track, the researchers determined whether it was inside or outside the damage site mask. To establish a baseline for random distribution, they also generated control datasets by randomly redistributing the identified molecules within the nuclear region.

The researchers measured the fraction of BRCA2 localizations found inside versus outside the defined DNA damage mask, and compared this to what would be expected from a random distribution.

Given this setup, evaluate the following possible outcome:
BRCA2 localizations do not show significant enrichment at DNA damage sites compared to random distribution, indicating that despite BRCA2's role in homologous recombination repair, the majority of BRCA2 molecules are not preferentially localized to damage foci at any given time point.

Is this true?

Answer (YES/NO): NO